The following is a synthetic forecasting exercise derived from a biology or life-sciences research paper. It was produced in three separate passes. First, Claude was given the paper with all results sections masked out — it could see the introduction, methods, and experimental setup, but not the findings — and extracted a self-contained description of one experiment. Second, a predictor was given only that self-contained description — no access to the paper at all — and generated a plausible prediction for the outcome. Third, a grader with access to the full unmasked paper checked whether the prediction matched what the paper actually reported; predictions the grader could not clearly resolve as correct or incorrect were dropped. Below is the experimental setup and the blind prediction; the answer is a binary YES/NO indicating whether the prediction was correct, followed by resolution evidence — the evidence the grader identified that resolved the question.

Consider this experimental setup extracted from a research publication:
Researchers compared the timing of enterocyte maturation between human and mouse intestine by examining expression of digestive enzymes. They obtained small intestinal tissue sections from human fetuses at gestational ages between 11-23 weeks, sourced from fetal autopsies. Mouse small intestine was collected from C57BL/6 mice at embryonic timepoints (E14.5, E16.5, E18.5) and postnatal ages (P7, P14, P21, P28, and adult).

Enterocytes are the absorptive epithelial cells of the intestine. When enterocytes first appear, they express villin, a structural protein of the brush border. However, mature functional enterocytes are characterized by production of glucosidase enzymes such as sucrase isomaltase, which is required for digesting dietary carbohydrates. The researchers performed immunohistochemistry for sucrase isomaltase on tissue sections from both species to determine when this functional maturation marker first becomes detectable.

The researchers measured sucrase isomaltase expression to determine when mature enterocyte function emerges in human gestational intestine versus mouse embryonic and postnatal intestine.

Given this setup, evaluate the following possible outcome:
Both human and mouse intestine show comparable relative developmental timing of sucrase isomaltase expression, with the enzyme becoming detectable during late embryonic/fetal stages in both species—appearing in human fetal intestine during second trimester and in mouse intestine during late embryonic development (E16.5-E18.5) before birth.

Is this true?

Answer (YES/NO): NO